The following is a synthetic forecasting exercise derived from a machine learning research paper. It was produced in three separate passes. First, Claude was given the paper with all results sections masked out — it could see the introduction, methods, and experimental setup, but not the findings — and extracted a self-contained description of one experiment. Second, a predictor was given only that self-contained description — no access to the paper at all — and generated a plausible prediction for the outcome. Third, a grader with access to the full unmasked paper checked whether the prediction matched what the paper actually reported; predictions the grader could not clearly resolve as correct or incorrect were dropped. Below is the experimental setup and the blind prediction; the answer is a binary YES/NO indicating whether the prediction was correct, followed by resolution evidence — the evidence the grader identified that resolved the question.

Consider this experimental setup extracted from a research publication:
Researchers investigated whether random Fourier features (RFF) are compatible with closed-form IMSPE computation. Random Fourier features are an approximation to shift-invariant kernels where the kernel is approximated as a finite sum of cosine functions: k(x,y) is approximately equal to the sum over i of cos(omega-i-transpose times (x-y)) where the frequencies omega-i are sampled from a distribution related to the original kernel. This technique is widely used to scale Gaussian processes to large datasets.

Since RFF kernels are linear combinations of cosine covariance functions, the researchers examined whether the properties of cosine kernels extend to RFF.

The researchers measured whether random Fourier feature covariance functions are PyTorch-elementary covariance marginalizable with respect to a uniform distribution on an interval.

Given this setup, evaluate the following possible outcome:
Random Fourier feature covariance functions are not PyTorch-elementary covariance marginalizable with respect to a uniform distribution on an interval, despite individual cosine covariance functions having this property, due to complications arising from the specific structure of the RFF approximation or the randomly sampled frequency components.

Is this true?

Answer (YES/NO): NO